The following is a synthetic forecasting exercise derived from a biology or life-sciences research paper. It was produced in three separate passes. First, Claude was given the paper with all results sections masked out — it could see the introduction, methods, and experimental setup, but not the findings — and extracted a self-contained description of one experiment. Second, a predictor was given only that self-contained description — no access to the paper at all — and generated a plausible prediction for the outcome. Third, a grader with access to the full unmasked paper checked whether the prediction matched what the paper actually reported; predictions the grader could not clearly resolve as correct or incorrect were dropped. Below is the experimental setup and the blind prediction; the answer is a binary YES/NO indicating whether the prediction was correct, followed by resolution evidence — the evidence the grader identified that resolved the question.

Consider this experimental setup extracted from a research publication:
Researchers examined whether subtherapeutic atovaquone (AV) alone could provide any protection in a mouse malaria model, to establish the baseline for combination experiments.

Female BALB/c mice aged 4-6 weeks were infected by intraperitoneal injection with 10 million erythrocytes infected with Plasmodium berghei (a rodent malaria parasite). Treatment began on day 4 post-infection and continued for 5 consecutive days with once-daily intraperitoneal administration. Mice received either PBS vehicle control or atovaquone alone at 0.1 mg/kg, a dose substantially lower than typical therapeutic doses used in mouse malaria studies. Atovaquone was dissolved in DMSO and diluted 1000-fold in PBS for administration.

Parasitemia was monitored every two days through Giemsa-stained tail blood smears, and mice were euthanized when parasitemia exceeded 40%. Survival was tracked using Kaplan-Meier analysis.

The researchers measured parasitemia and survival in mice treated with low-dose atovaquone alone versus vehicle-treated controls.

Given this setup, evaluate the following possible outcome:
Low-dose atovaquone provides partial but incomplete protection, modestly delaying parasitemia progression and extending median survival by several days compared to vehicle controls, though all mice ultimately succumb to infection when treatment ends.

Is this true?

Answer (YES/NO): YES